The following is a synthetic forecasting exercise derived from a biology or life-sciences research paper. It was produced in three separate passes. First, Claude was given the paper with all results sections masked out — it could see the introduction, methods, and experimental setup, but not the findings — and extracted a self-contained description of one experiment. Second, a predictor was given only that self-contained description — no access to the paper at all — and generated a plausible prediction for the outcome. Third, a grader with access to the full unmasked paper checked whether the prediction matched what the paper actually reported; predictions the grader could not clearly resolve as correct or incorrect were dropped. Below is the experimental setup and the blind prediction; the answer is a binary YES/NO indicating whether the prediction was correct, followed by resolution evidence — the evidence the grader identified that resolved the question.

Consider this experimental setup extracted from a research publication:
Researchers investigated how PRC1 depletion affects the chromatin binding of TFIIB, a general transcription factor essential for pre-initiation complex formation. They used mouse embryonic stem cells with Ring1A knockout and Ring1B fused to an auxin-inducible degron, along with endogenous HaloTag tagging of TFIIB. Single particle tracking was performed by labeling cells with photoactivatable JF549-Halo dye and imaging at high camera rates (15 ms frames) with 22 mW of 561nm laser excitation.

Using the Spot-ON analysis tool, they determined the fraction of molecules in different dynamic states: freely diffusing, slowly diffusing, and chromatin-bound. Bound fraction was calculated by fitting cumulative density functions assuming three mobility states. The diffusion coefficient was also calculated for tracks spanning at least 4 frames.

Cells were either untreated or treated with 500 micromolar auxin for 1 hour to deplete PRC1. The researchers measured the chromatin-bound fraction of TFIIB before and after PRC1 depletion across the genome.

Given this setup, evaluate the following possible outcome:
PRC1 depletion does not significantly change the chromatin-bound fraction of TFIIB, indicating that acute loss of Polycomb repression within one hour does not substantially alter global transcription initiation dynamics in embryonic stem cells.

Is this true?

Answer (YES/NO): YES